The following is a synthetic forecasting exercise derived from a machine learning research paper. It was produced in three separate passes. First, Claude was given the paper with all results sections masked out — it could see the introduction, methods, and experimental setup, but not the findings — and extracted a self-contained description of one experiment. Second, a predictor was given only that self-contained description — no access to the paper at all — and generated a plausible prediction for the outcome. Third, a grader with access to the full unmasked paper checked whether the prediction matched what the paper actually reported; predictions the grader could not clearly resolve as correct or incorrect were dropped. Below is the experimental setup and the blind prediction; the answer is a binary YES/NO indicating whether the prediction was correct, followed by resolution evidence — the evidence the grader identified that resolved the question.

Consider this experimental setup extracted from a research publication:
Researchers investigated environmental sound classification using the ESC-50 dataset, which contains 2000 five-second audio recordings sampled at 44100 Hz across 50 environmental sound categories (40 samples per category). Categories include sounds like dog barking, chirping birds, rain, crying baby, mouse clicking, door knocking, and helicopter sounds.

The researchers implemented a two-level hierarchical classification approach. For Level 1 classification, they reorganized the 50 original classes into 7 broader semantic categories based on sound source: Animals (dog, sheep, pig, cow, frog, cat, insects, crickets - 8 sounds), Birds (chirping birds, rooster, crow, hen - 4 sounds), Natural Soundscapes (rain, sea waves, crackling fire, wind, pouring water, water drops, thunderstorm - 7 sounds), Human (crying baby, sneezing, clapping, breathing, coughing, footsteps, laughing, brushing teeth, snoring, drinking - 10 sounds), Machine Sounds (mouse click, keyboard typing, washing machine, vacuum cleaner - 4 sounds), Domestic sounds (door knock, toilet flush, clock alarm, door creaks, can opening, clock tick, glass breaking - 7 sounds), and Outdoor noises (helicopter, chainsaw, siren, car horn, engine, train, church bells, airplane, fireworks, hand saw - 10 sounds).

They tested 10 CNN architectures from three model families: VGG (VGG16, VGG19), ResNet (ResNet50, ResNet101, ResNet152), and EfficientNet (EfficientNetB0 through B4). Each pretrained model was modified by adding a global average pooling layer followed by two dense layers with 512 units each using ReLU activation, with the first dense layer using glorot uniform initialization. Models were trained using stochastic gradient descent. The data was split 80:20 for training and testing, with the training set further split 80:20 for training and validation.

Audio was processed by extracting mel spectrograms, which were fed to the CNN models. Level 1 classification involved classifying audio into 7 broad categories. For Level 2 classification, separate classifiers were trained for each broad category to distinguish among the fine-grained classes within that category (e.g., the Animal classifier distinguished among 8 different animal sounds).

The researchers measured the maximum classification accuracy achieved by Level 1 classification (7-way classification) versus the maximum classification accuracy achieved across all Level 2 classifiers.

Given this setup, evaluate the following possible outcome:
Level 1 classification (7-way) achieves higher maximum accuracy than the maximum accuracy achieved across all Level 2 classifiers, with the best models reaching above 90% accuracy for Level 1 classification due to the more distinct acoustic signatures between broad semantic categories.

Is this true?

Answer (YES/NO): NO